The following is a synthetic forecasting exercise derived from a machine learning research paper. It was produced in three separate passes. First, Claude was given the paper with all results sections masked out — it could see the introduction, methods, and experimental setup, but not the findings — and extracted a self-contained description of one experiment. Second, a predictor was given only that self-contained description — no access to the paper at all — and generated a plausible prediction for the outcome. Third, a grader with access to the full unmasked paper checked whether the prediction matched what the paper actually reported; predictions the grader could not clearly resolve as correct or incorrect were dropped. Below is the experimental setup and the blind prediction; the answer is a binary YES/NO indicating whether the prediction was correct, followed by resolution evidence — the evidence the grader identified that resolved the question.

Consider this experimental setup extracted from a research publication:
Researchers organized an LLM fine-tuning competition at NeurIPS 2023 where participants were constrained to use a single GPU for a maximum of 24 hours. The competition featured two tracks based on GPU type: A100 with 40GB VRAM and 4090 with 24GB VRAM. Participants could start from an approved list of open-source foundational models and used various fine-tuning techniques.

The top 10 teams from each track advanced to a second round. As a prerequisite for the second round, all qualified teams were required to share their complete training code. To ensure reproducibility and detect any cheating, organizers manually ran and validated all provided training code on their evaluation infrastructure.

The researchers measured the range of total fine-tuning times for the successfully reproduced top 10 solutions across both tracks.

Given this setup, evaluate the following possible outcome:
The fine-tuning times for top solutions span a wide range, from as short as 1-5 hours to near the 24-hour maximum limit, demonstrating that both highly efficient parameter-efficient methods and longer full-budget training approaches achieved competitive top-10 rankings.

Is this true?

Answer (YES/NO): NO